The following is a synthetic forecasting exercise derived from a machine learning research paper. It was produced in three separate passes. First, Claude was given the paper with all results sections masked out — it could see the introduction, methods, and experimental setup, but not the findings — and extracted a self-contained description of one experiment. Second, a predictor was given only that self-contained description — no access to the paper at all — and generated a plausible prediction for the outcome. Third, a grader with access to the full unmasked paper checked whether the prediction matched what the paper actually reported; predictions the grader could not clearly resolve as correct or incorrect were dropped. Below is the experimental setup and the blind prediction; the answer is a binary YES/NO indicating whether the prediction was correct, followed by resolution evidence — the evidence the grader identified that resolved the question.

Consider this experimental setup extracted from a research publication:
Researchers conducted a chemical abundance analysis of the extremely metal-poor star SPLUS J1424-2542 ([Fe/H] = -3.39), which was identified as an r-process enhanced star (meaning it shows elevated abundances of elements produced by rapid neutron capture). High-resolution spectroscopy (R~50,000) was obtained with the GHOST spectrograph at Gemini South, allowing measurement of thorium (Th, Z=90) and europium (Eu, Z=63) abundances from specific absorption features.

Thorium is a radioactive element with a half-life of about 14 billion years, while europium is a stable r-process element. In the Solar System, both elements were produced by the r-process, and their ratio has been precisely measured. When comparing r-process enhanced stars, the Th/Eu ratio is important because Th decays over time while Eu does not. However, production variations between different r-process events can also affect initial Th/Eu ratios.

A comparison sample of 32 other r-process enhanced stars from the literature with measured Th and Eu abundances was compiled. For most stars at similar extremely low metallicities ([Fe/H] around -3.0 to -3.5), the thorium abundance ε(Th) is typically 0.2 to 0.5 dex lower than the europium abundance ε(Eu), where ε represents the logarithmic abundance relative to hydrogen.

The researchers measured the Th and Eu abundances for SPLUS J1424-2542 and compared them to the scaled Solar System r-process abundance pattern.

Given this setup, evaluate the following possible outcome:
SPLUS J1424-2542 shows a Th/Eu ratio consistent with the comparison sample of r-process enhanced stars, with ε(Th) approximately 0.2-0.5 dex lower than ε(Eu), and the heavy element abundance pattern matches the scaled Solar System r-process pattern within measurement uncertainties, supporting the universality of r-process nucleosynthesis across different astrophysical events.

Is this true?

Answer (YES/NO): NO